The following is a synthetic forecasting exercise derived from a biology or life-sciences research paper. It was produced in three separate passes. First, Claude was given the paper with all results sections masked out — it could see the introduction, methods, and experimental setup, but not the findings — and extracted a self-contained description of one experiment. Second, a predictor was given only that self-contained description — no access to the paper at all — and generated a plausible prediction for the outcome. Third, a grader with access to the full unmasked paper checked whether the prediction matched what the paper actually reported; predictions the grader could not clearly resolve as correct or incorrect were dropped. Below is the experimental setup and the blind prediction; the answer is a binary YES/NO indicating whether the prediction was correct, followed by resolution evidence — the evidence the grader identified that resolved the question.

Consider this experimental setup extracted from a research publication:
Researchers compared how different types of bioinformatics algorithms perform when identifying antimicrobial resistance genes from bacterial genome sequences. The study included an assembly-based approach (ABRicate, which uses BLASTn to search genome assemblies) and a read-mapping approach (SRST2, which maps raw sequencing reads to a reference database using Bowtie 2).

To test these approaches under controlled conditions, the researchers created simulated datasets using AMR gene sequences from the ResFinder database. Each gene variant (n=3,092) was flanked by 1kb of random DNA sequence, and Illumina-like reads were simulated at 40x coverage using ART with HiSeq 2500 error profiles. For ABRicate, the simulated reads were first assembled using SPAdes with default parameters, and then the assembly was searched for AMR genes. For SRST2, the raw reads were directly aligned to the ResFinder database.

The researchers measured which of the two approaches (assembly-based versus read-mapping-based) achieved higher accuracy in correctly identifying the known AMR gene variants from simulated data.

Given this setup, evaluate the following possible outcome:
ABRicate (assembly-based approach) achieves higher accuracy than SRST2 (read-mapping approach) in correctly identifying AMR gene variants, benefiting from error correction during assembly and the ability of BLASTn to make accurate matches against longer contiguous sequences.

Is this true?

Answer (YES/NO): YES